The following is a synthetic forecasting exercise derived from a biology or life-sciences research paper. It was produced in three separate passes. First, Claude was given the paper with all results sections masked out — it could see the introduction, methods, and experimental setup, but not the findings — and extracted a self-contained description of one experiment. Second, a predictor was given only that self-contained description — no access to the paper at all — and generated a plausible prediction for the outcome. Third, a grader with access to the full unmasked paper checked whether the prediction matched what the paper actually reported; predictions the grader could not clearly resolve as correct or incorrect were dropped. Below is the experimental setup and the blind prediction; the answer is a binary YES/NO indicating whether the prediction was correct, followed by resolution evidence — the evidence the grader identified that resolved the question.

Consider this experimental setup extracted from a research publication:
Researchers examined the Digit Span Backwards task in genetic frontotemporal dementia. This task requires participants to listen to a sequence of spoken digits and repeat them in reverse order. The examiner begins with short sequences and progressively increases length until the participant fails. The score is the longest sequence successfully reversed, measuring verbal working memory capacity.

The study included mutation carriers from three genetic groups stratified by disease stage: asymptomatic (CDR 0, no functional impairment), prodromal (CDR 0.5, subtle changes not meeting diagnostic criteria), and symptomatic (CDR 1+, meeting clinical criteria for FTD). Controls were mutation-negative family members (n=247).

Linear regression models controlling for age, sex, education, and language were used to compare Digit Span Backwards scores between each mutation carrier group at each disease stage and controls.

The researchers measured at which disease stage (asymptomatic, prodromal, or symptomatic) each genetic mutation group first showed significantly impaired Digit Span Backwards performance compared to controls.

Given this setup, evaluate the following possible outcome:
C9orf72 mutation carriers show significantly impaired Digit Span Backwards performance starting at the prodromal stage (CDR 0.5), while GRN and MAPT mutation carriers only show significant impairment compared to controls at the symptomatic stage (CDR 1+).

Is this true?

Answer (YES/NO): NO